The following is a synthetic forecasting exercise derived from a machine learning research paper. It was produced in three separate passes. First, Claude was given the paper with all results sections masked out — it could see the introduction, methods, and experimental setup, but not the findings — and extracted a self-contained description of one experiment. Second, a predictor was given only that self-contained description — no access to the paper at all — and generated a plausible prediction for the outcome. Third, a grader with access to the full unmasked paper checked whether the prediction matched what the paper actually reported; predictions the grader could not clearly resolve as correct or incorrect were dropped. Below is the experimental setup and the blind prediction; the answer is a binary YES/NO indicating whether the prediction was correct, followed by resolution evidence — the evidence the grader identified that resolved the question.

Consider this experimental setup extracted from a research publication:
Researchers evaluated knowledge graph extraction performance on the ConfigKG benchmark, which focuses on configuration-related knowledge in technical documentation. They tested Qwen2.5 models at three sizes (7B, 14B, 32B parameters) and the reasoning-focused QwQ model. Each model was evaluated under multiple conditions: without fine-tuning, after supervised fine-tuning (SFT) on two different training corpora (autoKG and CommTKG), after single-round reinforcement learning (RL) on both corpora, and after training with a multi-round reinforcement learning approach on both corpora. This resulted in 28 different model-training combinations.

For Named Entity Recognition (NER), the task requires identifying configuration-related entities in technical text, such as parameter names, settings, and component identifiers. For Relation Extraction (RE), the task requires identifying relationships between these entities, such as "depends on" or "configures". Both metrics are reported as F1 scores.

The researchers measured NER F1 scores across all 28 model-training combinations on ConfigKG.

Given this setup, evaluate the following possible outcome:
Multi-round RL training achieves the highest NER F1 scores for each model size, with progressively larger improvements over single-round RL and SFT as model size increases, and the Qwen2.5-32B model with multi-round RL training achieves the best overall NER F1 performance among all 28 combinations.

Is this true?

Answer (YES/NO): NO